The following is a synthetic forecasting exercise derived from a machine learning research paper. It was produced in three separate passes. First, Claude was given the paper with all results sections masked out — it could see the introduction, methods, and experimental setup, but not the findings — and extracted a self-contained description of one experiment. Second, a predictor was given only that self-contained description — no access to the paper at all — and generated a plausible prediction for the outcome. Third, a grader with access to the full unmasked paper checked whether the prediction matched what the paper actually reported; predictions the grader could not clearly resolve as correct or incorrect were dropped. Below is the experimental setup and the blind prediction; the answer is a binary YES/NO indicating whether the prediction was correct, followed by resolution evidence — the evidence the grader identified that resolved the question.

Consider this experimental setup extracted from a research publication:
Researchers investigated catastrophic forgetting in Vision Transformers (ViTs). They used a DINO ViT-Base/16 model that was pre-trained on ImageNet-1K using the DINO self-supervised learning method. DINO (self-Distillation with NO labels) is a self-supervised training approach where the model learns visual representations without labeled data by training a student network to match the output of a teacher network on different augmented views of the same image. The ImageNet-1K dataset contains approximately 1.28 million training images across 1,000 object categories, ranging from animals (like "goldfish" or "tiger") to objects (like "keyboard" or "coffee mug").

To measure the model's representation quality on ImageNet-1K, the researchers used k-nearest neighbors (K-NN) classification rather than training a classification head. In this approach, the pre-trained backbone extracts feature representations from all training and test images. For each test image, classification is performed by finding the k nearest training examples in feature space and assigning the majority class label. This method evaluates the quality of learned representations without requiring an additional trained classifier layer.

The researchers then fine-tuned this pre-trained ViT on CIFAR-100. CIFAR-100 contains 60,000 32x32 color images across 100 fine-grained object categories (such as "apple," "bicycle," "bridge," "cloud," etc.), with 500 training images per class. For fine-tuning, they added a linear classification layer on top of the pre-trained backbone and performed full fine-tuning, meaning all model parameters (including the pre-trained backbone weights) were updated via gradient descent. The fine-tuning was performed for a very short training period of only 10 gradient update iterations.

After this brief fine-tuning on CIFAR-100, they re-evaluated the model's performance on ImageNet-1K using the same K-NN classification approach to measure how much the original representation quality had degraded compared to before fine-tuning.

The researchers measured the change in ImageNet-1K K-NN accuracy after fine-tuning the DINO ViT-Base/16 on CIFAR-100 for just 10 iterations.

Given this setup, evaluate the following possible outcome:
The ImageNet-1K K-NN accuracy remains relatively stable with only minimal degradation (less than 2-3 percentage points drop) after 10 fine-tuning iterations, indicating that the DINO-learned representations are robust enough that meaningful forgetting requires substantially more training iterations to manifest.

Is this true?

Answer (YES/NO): NO